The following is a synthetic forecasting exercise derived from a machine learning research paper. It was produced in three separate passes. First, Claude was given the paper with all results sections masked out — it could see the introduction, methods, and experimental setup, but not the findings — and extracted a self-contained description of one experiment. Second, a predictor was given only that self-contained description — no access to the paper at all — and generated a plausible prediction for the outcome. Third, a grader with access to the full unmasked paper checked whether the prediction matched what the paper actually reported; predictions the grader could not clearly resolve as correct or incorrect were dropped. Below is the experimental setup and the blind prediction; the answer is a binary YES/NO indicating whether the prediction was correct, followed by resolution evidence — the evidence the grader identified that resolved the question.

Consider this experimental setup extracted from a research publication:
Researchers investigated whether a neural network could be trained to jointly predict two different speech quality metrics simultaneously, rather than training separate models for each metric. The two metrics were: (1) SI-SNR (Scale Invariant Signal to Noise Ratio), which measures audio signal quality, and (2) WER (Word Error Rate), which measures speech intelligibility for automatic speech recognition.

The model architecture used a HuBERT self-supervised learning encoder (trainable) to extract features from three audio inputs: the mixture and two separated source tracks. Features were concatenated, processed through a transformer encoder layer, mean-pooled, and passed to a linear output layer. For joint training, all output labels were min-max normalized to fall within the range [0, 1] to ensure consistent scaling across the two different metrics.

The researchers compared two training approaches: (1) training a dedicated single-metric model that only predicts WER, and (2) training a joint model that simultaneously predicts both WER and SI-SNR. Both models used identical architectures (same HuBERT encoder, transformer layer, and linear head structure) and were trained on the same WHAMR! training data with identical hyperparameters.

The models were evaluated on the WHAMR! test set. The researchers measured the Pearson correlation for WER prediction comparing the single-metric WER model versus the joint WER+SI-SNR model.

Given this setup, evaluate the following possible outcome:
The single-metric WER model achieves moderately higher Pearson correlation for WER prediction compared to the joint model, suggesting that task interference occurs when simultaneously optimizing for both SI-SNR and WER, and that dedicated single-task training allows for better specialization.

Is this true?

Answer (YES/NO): NO